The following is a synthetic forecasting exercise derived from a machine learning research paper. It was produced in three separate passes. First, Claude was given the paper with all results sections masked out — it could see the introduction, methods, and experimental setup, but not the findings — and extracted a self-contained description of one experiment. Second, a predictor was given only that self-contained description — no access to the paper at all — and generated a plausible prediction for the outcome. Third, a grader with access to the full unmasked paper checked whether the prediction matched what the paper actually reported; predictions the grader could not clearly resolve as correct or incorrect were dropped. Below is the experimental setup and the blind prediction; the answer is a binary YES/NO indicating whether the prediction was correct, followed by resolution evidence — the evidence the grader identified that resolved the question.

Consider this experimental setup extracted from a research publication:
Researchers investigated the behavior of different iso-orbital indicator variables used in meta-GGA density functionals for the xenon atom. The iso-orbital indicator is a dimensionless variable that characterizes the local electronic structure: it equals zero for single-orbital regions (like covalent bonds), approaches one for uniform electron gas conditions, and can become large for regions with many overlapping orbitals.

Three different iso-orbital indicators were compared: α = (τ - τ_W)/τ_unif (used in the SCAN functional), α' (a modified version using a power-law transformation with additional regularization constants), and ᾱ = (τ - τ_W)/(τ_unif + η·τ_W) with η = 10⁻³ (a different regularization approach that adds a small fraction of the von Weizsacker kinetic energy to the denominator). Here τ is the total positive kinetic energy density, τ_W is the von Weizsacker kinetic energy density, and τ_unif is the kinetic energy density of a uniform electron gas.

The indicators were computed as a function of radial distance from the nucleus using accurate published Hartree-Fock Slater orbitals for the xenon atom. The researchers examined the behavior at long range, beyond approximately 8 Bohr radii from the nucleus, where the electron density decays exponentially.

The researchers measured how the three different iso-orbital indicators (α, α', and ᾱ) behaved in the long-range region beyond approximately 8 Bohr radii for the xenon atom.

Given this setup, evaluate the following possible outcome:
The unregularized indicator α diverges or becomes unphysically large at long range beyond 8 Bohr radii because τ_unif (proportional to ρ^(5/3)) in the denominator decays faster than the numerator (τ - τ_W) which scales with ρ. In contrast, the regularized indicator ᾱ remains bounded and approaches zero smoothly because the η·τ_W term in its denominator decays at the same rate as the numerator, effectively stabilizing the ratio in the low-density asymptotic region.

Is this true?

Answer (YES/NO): YES